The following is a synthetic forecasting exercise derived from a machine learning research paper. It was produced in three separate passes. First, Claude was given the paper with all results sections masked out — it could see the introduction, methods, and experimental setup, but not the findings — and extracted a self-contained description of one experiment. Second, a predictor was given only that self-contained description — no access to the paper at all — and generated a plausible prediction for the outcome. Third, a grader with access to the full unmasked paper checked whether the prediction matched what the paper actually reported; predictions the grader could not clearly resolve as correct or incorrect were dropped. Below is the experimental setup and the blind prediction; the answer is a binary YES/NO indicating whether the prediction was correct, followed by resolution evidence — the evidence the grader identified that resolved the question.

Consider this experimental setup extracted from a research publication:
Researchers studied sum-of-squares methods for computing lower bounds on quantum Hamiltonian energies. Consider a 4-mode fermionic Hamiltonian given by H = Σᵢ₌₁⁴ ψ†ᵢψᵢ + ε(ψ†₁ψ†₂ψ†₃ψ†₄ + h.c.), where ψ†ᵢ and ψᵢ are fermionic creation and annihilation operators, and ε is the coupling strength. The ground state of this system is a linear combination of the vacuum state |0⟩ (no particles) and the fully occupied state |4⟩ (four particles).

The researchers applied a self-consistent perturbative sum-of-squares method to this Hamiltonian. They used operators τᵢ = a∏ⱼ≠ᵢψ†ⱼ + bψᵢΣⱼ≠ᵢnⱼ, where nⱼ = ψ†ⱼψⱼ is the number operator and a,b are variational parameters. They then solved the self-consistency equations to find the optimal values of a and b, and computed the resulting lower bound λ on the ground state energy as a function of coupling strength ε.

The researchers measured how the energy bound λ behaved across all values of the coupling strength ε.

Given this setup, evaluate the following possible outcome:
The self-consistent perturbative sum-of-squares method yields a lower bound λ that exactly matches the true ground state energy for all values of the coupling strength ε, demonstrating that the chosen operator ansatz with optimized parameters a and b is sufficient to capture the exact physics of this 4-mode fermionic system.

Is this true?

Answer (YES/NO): NO